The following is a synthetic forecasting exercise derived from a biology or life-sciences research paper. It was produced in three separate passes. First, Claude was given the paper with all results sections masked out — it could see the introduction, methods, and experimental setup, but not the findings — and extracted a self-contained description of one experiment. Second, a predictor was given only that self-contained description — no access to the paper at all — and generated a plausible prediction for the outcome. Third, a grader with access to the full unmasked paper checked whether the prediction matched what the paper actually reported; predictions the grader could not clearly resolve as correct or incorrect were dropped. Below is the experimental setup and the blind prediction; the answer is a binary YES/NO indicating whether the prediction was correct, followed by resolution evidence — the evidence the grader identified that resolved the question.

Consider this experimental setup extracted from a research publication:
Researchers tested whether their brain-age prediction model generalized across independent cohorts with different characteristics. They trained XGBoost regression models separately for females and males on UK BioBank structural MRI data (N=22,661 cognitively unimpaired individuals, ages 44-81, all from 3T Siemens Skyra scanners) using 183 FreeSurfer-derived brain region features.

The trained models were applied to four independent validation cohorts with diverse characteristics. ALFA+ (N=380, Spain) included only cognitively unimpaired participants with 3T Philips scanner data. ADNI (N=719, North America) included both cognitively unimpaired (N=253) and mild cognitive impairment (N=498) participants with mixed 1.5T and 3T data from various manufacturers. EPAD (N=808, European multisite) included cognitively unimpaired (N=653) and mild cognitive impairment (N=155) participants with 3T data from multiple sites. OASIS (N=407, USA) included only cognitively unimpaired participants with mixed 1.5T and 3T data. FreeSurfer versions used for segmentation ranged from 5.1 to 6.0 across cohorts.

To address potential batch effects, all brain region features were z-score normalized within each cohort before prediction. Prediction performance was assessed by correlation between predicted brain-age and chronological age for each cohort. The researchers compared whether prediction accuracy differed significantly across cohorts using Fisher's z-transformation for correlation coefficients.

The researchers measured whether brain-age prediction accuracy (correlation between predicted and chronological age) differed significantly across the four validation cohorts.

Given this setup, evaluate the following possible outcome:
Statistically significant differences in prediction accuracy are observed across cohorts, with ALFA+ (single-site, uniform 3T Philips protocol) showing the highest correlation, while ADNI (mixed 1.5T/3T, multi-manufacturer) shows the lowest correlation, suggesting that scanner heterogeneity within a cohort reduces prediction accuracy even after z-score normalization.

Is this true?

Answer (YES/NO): NO